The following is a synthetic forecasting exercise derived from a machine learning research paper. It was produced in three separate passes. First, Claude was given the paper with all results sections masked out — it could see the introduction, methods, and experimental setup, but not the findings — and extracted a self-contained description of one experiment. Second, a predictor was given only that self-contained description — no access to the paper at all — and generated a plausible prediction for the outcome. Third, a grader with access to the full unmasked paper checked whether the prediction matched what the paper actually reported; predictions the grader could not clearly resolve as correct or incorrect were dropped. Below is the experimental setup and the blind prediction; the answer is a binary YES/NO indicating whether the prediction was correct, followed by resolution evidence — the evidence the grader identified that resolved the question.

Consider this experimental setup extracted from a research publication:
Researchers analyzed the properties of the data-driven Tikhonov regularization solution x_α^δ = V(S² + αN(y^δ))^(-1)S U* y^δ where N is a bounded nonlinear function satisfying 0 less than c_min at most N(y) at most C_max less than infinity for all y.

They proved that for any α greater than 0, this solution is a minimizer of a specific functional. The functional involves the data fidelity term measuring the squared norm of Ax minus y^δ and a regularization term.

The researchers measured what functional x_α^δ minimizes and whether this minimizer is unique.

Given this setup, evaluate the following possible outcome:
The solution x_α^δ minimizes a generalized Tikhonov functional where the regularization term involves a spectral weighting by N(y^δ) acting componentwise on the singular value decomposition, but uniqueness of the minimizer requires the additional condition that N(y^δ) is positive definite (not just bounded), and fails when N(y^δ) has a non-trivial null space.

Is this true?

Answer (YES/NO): NO